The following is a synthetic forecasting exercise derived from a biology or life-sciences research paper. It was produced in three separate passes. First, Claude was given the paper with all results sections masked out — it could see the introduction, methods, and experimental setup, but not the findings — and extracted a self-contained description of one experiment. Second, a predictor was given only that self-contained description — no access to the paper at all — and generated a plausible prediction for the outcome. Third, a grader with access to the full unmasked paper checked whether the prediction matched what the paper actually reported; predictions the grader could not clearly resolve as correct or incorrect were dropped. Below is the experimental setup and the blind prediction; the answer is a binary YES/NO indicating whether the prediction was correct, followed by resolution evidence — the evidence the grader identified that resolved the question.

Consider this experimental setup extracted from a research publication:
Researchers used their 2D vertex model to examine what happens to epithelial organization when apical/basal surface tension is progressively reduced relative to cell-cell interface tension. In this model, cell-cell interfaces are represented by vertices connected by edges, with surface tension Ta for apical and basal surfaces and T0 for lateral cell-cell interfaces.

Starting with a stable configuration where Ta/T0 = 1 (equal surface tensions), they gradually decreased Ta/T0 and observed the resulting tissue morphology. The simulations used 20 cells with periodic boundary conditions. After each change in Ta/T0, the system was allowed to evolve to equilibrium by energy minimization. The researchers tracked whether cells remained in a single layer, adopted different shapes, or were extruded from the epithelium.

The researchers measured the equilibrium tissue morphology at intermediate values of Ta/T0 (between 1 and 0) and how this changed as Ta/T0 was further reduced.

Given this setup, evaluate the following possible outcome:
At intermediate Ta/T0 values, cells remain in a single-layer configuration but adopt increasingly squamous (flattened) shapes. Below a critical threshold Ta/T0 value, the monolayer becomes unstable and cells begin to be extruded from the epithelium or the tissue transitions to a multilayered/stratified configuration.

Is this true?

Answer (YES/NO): NO